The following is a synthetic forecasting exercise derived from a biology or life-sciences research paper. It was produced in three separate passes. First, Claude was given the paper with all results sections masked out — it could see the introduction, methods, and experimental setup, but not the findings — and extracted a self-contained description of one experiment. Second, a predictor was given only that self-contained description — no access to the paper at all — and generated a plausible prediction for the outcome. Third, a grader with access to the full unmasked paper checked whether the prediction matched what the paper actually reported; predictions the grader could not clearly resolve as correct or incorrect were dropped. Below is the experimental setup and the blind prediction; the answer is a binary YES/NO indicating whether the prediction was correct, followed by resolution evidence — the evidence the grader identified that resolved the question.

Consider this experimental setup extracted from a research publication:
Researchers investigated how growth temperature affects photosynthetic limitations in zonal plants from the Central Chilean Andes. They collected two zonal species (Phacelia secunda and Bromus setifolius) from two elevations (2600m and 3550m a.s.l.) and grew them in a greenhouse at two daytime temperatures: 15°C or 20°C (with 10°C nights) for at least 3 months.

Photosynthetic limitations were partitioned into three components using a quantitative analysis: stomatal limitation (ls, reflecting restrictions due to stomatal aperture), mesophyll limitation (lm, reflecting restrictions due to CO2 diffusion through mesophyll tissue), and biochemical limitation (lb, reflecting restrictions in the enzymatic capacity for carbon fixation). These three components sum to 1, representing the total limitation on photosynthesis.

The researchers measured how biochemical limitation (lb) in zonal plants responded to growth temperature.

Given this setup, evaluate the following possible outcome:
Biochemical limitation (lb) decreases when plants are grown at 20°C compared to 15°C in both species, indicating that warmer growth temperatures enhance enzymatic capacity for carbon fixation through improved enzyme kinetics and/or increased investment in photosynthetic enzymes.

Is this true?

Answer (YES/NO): NO